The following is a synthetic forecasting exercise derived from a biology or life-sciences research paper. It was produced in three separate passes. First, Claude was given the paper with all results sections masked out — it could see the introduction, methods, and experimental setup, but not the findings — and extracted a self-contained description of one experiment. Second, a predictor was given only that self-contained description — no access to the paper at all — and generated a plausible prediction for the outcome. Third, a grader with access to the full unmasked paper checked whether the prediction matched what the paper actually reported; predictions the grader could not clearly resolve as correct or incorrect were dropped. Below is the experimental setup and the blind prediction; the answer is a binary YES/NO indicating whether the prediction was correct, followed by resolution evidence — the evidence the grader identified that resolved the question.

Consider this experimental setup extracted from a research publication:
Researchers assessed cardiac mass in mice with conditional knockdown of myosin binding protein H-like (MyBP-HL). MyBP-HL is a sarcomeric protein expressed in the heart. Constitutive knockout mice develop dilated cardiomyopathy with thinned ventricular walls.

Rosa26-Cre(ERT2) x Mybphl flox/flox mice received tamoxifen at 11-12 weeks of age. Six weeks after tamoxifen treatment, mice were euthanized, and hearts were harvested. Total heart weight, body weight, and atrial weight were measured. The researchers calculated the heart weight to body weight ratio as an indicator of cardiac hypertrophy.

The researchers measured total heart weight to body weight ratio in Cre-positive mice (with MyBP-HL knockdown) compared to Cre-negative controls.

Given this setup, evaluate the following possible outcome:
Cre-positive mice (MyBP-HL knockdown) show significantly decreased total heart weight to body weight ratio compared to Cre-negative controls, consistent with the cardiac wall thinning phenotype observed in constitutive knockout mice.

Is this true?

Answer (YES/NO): NO